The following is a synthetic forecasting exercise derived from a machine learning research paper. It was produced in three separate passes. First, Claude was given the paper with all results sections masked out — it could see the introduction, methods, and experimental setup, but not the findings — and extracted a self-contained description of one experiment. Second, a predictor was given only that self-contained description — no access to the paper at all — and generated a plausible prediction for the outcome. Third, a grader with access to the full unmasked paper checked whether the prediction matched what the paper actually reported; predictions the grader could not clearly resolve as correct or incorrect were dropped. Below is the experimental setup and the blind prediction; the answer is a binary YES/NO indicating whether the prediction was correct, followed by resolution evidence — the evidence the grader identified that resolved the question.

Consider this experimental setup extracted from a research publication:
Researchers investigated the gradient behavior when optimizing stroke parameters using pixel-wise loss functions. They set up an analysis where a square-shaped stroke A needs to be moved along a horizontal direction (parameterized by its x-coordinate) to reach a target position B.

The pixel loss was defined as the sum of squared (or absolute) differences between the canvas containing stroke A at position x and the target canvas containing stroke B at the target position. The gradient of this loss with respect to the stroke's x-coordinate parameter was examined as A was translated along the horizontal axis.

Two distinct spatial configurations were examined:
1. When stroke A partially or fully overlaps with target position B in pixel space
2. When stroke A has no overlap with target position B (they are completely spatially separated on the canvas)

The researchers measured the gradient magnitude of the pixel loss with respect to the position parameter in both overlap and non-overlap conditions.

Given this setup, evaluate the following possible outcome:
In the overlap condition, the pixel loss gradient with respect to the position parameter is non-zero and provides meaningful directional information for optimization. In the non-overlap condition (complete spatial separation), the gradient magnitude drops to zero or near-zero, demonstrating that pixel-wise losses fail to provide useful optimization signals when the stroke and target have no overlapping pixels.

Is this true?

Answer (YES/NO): YES